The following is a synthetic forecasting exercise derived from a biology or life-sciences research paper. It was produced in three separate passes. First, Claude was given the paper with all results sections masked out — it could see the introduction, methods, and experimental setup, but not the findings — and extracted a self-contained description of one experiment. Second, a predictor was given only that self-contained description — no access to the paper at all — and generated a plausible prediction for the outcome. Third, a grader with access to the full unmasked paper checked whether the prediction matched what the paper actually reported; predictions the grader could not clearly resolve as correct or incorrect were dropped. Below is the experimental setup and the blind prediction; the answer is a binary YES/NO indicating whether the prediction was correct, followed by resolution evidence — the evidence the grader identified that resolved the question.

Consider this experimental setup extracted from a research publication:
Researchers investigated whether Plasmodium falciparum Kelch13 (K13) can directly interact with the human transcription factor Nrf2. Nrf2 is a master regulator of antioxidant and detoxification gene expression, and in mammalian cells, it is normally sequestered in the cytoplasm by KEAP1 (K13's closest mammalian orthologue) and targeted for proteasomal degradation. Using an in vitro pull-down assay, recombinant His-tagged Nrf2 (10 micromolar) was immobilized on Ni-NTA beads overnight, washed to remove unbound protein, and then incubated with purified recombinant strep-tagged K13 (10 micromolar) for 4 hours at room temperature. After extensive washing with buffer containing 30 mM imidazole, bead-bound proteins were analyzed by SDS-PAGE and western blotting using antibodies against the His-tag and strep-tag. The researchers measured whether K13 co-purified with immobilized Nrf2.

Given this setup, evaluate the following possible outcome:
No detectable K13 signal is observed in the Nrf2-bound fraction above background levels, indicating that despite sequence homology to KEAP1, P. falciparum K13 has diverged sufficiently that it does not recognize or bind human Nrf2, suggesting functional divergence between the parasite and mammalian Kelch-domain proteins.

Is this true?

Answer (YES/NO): NO